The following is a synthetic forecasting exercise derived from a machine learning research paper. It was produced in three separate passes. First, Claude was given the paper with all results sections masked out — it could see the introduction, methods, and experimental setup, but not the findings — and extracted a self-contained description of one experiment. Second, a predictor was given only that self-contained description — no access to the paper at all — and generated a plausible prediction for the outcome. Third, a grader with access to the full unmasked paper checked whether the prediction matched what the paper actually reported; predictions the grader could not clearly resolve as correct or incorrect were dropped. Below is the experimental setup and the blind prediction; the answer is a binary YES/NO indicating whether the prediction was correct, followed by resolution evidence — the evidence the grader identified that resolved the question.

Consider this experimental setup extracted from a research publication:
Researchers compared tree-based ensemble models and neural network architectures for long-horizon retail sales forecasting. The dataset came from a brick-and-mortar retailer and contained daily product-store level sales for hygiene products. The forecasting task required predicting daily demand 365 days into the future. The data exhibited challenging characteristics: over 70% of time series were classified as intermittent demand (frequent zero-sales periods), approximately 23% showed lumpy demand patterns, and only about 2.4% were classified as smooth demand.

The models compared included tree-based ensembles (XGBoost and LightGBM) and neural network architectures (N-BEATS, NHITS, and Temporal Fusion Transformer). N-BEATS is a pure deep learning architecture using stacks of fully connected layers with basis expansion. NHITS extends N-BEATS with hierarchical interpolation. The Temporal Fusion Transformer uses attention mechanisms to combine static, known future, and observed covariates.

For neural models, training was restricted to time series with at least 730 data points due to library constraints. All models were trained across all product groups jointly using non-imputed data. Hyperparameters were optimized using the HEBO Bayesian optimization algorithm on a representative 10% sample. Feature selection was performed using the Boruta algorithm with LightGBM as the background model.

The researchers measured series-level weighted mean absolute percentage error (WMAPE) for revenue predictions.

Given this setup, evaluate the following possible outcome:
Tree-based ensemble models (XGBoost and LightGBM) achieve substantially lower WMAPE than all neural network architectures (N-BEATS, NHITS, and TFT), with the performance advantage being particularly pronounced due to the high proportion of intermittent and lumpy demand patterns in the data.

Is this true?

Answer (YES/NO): YES